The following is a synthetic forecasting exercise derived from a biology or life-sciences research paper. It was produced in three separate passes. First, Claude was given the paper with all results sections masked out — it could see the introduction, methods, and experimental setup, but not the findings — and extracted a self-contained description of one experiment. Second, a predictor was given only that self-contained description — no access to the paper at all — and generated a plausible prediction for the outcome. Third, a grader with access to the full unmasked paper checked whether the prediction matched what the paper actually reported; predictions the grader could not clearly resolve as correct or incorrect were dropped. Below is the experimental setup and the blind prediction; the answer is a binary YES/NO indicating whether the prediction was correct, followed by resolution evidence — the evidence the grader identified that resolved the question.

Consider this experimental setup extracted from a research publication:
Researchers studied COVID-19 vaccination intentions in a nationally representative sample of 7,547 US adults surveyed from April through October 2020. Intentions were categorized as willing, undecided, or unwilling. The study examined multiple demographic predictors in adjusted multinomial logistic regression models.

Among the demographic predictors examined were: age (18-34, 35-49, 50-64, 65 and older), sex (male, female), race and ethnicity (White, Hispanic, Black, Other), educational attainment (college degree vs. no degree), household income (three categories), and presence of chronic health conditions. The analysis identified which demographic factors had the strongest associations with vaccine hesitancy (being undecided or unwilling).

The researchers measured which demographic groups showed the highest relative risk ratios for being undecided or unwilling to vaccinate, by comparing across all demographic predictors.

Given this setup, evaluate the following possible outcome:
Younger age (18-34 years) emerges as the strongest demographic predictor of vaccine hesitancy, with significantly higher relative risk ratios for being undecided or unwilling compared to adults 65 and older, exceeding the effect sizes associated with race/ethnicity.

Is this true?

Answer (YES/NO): NO